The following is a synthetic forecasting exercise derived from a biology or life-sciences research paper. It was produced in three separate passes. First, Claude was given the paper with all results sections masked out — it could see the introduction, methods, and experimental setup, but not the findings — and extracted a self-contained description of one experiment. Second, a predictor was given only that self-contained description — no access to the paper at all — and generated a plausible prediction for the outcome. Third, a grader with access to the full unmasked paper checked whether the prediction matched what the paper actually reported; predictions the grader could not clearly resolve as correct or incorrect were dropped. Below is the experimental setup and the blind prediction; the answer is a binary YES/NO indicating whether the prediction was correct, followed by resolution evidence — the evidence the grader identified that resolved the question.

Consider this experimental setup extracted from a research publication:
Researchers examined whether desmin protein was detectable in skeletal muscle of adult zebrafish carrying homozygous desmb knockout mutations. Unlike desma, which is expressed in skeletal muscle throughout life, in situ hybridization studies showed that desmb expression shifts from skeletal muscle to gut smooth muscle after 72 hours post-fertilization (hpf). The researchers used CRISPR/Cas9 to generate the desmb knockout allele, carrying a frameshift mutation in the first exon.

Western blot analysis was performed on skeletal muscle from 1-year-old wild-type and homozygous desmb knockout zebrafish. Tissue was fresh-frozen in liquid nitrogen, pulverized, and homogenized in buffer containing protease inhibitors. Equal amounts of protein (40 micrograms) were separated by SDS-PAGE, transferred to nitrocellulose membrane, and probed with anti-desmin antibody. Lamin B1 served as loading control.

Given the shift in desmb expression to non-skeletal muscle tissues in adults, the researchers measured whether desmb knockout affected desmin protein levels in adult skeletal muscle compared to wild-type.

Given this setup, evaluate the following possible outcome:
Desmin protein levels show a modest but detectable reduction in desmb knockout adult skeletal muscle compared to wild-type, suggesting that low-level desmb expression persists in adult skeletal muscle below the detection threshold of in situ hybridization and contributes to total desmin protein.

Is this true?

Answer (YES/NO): NO